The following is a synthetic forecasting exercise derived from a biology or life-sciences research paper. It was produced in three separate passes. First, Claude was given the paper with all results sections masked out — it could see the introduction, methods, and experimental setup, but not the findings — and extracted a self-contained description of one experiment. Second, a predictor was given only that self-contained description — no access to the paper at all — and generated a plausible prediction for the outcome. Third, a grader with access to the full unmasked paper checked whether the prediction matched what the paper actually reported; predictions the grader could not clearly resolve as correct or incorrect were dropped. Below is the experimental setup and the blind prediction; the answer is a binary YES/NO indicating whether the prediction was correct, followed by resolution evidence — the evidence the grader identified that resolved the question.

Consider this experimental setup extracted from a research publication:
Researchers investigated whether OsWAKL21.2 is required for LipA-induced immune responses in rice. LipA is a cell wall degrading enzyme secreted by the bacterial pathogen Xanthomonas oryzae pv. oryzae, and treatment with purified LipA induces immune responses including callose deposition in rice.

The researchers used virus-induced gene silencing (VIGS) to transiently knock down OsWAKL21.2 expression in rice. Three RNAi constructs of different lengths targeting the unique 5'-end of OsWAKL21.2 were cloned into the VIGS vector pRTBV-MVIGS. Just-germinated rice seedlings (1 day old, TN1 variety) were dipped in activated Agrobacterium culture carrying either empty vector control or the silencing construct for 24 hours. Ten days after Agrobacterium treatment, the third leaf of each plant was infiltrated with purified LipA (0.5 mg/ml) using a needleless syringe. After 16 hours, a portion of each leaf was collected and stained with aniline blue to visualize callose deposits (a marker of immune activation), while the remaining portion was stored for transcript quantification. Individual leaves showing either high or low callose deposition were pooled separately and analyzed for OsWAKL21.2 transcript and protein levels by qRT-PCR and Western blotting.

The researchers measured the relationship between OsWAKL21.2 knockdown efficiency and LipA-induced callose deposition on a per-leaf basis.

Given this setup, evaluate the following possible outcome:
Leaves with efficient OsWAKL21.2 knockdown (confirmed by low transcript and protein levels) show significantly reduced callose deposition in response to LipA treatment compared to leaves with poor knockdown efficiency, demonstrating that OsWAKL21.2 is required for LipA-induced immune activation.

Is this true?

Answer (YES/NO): YES